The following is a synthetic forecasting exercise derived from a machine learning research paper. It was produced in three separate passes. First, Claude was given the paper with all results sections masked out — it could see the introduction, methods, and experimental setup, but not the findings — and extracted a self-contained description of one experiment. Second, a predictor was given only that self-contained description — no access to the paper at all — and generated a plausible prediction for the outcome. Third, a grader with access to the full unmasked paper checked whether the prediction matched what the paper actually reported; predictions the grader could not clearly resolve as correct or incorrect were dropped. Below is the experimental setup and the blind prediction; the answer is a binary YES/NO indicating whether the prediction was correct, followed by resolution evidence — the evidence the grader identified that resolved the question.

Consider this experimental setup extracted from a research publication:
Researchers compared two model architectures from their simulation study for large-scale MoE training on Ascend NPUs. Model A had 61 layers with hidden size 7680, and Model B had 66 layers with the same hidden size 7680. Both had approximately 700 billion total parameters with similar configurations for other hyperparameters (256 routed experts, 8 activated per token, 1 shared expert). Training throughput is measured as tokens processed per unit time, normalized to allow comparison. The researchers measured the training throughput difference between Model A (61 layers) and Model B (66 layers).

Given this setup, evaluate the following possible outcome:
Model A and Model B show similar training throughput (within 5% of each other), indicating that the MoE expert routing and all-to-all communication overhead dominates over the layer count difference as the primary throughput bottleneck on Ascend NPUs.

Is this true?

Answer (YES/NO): NO